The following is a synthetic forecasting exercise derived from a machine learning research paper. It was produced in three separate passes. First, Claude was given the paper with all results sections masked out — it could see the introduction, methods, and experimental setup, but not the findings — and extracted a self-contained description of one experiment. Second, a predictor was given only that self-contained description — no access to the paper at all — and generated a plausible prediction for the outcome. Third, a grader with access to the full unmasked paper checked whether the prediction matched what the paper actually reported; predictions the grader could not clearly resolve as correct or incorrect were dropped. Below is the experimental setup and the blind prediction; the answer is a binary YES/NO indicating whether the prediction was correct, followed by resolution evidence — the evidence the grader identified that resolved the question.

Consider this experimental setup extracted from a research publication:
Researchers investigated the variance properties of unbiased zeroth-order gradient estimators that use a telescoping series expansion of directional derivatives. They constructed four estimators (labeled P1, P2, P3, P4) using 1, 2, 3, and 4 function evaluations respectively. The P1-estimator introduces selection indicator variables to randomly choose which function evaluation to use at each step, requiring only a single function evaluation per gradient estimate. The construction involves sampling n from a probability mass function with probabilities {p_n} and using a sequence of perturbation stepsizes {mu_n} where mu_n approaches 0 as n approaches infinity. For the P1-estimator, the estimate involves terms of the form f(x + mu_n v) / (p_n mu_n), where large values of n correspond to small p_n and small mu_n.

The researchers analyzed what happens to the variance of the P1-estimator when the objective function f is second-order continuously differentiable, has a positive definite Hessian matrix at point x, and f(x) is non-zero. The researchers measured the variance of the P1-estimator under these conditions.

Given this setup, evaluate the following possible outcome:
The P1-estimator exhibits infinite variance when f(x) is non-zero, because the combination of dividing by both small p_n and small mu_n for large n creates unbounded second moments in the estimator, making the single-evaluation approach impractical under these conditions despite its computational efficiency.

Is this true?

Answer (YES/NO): YES